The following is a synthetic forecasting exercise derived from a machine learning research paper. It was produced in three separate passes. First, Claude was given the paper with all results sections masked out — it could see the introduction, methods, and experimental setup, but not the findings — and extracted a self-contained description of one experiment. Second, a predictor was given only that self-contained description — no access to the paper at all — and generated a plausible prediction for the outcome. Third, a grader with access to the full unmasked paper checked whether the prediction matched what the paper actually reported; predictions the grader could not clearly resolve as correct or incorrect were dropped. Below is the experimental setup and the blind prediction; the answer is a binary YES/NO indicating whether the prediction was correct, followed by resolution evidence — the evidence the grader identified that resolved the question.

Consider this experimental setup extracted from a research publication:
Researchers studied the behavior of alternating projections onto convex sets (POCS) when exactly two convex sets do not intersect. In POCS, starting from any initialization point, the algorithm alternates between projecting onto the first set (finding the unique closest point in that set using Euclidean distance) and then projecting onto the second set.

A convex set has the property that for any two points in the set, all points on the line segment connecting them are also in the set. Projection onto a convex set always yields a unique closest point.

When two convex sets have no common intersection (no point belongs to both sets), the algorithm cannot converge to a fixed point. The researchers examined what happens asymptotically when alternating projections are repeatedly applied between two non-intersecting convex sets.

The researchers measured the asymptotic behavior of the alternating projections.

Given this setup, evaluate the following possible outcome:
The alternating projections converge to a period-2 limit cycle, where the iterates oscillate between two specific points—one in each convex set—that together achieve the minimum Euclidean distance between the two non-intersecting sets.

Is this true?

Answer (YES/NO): YES